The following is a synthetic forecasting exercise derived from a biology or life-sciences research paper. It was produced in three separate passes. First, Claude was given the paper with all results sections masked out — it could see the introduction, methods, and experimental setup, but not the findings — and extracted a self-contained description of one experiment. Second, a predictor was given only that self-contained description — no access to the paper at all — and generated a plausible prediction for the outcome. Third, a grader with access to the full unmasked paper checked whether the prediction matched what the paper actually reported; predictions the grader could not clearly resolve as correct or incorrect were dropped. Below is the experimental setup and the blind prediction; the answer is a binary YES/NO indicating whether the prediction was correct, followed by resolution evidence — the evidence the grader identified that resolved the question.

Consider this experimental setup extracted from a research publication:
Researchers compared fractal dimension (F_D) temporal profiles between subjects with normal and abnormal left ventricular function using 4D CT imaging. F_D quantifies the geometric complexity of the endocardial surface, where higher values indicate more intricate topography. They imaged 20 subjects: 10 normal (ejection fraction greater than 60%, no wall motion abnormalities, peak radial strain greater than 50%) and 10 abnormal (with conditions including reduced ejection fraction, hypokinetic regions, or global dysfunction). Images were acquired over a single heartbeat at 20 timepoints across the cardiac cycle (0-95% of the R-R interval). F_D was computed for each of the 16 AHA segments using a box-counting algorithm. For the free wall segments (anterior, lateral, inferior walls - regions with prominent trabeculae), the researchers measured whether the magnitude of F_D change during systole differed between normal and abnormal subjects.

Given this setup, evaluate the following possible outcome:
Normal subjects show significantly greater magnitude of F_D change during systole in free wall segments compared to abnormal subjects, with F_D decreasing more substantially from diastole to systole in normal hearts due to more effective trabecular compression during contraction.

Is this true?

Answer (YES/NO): YES